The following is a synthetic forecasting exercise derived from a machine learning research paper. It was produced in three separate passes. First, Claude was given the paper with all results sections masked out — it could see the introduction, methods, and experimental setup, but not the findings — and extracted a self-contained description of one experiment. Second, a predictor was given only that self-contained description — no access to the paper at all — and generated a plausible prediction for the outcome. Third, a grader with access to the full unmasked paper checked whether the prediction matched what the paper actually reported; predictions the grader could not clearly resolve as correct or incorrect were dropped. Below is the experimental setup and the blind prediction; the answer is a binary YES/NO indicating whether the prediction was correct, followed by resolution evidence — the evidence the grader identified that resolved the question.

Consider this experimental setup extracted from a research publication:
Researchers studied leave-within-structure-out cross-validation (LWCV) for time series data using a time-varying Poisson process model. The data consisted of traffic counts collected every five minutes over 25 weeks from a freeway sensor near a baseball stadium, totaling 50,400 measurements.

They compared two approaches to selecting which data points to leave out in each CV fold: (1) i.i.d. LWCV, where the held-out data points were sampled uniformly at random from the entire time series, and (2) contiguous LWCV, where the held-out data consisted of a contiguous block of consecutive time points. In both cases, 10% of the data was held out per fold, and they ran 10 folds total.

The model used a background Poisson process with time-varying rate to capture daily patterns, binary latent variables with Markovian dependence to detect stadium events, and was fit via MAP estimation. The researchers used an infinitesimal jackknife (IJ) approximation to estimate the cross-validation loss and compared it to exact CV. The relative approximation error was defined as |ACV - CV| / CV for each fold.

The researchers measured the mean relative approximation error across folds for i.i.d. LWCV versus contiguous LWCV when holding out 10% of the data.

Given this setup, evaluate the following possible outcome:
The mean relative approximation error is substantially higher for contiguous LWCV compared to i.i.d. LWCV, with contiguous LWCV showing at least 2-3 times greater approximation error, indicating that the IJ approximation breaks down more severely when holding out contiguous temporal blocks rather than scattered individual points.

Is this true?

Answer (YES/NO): NO